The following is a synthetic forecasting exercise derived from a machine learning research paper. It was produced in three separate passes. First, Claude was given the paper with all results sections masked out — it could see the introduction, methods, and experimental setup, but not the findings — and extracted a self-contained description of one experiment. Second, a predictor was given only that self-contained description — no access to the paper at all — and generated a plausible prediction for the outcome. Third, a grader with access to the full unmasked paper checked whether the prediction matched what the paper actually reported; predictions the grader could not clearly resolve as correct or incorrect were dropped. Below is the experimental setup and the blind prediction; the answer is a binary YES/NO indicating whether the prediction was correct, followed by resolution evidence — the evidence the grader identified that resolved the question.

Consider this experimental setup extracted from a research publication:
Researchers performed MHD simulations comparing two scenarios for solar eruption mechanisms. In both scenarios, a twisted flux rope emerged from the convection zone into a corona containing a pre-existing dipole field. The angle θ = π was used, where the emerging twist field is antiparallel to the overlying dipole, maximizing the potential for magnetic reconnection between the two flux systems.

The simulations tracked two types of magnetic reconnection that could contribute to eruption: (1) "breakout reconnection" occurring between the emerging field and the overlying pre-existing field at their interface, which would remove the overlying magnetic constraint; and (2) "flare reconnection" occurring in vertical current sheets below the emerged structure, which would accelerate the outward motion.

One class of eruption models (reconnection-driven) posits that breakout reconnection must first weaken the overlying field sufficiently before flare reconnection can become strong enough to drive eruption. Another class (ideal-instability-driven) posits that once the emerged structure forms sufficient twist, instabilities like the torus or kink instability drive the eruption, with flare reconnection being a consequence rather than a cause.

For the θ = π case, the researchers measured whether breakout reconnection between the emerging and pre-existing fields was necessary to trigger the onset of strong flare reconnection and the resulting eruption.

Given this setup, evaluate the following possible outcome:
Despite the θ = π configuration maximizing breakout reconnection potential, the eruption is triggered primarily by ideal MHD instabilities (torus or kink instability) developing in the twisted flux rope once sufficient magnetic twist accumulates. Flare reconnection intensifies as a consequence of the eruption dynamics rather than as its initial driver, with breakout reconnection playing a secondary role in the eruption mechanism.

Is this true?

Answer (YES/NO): NO